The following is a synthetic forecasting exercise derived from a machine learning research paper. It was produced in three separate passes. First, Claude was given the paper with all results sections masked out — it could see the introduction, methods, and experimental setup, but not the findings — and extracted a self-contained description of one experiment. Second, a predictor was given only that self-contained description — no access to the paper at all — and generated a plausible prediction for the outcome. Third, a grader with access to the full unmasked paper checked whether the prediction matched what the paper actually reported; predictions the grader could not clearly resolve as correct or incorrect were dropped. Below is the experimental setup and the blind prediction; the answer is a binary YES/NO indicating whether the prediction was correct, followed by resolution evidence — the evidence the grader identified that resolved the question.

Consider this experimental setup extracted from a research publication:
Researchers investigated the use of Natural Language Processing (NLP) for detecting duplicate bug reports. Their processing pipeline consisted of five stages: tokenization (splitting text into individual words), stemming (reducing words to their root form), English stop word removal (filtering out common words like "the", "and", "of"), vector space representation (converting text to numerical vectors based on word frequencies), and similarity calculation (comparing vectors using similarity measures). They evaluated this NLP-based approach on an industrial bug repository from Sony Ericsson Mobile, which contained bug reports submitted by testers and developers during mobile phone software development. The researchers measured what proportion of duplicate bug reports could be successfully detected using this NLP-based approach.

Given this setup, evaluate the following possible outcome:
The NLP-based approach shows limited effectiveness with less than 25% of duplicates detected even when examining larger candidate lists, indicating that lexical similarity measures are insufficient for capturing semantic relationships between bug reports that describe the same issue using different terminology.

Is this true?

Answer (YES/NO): NO